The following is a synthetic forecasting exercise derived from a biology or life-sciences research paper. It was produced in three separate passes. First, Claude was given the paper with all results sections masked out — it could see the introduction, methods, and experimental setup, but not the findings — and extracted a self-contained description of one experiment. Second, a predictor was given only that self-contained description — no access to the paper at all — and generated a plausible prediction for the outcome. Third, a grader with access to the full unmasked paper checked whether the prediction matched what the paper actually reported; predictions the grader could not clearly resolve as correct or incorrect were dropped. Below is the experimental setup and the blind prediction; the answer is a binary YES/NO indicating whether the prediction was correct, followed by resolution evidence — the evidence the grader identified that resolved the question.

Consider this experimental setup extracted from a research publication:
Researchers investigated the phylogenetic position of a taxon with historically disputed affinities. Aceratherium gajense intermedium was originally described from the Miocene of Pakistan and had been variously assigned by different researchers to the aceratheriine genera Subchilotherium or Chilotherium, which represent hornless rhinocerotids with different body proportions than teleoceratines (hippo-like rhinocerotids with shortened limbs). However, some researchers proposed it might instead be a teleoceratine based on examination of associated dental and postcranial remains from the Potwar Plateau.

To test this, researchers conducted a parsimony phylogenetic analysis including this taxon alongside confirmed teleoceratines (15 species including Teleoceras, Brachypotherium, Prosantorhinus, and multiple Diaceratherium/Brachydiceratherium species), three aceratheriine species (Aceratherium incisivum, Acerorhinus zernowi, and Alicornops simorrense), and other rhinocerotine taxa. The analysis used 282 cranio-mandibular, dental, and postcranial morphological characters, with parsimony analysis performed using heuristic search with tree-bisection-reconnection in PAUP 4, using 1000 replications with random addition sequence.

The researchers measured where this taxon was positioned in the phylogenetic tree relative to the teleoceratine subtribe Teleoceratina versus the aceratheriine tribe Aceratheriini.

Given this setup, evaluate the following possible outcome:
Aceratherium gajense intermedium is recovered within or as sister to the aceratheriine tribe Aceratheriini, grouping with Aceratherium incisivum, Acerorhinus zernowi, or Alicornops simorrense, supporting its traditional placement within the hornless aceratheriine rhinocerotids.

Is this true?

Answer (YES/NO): NO